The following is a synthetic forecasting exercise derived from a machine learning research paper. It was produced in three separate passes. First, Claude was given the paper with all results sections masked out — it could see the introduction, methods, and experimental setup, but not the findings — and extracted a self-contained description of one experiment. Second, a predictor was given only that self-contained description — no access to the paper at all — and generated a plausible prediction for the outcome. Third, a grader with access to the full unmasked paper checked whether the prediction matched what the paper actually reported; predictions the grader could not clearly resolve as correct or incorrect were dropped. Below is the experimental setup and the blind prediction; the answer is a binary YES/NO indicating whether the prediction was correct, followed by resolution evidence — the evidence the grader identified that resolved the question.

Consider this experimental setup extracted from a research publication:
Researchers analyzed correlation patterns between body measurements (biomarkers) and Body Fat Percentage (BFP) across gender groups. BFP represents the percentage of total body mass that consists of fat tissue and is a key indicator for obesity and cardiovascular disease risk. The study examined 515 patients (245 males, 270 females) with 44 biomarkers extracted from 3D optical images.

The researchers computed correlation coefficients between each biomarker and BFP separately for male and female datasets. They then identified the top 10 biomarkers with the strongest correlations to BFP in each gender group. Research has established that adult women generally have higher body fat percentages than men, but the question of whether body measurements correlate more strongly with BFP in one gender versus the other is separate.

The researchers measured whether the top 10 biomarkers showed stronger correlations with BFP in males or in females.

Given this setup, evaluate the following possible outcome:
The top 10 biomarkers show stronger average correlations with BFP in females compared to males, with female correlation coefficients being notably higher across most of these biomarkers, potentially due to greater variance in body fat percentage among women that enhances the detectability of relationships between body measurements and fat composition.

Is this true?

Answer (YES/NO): NO